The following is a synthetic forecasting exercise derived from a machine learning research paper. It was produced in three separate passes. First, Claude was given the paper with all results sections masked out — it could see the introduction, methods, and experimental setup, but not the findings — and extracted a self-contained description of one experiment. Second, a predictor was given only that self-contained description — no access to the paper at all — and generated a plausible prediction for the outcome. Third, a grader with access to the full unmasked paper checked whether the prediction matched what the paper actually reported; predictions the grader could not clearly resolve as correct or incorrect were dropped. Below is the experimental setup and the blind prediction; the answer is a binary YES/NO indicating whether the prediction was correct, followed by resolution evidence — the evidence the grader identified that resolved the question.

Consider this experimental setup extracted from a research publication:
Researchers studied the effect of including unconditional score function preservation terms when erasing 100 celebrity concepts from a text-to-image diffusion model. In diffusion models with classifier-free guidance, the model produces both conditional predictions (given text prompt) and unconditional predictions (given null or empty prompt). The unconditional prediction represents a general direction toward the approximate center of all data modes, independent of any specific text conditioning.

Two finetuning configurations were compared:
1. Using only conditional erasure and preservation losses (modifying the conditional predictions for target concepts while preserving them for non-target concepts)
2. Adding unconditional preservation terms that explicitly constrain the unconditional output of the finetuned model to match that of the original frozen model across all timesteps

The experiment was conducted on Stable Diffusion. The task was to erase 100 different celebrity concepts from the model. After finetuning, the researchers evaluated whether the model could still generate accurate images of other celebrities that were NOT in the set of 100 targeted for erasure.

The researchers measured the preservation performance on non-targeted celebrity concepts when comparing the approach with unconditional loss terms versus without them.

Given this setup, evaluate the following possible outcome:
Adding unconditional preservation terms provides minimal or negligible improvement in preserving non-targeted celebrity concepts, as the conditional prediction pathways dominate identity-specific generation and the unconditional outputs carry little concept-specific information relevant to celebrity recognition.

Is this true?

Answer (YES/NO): NO